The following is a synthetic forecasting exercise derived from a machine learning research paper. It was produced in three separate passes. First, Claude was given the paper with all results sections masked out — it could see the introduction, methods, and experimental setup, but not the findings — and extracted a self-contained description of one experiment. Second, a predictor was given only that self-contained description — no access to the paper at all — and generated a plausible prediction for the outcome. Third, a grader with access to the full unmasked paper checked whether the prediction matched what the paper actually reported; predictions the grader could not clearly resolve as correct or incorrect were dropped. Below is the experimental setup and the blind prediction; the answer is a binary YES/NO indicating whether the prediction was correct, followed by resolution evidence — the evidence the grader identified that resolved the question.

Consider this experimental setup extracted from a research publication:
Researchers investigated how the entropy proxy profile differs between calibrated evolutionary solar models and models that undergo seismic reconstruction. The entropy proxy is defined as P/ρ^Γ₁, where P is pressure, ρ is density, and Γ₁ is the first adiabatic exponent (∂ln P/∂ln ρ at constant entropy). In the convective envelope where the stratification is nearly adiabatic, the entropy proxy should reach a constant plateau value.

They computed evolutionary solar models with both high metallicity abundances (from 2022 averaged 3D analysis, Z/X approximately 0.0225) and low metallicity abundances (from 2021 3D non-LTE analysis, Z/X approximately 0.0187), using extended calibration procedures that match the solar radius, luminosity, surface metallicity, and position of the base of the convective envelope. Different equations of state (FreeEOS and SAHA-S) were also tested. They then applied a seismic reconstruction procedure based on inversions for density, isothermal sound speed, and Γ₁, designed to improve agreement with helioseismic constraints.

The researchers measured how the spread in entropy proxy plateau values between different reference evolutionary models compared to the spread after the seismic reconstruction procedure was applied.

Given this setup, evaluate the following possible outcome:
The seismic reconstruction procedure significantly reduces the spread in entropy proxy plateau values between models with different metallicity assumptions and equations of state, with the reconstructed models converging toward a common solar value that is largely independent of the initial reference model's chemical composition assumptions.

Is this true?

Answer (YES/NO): YES